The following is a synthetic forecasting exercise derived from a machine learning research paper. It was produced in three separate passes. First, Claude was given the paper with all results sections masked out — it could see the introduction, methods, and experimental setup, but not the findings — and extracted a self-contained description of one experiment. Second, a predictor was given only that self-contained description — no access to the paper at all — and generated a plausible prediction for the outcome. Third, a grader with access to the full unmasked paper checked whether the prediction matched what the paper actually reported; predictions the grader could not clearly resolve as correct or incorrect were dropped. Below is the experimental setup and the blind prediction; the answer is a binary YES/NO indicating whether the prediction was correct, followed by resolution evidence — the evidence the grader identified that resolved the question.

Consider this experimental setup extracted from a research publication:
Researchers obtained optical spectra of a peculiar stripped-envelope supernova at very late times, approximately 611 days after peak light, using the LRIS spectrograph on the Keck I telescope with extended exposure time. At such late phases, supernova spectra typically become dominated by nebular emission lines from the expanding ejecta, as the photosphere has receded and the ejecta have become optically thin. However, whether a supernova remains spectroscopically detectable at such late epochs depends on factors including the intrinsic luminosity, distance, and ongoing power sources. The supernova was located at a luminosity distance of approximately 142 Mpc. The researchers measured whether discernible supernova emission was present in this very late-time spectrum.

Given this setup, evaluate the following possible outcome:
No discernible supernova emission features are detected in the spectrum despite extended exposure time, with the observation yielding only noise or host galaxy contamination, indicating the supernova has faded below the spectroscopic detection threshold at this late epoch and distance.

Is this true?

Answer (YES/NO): YES